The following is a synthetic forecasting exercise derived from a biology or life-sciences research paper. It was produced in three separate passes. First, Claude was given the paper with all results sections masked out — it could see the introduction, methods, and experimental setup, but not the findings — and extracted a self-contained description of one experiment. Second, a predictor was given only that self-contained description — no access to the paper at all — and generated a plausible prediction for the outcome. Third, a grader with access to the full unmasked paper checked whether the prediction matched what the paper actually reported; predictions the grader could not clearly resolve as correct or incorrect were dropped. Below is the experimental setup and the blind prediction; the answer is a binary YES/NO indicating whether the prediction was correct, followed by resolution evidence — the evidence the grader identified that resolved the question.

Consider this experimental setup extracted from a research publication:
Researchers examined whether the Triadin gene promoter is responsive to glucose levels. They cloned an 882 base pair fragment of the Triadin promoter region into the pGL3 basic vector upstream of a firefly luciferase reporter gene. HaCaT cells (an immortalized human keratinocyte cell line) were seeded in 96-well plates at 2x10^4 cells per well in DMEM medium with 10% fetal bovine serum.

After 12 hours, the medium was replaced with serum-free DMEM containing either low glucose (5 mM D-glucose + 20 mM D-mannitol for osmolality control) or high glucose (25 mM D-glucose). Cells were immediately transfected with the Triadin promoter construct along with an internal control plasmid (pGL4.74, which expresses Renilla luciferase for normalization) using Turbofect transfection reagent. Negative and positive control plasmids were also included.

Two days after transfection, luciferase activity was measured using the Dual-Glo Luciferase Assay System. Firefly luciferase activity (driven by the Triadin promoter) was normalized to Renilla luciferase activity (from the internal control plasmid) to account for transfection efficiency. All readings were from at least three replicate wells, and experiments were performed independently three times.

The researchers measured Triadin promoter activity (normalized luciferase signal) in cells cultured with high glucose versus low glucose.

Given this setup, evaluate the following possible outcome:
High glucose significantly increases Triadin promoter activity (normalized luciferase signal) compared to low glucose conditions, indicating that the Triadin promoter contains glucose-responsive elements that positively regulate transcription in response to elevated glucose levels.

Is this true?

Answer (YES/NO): YES